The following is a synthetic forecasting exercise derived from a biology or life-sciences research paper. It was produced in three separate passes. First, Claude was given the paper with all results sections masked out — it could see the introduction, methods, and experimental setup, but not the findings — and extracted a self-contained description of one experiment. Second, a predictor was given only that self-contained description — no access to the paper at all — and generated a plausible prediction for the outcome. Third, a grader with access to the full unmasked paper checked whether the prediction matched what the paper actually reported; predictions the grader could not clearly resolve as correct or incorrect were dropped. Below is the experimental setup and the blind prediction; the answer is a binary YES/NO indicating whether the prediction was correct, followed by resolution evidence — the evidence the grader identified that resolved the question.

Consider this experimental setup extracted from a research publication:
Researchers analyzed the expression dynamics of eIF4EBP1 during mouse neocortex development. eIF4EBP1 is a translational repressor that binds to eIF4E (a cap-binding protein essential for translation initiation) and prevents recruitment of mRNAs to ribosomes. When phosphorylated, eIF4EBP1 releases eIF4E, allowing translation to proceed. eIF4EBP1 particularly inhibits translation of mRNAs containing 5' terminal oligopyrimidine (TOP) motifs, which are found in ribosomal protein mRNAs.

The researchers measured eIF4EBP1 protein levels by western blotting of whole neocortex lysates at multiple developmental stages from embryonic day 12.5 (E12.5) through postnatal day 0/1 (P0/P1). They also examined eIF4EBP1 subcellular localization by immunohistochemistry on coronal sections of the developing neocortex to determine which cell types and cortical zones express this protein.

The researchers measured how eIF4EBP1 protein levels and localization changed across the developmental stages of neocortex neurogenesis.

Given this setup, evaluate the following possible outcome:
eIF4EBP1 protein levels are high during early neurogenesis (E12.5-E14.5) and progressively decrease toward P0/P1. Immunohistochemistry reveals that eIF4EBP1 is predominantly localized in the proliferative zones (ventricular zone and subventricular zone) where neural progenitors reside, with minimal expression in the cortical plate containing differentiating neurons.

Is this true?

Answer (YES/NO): NO